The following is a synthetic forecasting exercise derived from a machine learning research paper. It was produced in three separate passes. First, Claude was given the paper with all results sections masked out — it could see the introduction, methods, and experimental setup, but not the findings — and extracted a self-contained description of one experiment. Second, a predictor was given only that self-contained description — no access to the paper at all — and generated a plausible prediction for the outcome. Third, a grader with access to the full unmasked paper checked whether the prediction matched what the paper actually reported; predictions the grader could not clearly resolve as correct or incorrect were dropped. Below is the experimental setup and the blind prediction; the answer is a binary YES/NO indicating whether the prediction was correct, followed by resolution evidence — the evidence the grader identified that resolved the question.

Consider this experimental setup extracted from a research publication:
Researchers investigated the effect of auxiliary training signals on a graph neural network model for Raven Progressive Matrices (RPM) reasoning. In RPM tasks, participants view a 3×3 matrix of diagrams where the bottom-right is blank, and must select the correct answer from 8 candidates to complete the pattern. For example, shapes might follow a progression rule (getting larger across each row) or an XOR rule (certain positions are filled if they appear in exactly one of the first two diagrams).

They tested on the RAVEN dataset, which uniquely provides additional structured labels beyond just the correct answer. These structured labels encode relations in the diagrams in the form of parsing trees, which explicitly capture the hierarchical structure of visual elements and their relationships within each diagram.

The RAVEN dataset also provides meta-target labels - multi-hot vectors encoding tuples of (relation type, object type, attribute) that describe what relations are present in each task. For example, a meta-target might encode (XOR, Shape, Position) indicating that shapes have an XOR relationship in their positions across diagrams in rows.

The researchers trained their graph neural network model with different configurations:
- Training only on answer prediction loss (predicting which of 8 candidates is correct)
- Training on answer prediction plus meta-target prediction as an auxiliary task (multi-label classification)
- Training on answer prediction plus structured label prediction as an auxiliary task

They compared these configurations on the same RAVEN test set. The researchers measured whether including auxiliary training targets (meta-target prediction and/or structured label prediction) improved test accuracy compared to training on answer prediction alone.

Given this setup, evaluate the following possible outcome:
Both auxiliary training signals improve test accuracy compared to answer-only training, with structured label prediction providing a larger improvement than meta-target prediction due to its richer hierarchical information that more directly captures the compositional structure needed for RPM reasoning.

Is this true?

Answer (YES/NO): NO